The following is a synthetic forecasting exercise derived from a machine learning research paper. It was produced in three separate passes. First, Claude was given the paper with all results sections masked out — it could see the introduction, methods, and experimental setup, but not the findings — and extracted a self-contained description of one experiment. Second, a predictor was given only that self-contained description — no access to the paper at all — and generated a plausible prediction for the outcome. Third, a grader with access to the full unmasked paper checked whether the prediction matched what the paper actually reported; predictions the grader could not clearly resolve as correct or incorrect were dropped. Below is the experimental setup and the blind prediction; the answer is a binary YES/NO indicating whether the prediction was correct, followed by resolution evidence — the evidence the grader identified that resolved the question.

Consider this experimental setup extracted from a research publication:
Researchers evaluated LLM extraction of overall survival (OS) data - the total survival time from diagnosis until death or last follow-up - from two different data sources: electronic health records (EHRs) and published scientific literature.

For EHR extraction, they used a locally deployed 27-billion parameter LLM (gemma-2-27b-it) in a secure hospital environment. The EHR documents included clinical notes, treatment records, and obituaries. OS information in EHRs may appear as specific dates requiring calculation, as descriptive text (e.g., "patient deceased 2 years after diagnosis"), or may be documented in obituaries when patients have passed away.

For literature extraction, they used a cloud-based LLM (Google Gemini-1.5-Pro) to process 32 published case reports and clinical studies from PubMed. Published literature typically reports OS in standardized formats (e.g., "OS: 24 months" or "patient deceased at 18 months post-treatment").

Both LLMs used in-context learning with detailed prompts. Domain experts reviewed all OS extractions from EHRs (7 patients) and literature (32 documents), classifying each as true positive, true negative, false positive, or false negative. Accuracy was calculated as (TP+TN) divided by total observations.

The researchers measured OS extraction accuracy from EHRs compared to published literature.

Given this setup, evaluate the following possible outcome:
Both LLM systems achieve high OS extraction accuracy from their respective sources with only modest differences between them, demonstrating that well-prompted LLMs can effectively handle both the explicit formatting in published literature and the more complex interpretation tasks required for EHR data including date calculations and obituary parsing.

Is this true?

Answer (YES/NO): YES